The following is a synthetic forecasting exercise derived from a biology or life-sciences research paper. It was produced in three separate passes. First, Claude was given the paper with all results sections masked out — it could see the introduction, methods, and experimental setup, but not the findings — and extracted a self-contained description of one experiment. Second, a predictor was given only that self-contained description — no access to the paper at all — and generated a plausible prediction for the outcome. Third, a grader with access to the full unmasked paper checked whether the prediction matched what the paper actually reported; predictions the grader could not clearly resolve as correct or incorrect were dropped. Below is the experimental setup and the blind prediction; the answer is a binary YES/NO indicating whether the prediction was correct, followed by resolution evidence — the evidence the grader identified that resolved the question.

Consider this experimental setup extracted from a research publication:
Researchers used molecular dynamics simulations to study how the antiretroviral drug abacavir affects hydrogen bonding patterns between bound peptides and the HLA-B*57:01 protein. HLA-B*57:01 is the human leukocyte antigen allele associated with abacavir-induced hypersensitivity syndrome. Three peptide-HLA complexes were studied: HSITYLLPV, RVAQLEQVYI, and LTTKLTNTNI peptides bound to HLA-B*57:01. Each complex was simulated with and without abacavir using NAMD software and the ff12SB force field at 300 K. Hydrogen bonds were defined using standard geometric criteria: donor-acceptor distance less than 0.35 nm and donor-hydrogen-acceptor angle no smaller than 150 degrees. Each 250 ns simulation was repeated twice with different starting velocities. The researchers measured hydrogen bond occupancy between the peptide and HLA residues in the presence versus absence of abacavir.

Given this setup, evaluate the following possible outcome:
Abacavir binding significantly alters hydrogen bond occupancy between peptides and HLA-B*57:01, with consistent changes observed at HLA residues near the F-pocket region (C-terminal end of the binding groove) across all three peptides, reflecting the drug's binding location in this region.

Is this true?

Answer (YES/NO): NO